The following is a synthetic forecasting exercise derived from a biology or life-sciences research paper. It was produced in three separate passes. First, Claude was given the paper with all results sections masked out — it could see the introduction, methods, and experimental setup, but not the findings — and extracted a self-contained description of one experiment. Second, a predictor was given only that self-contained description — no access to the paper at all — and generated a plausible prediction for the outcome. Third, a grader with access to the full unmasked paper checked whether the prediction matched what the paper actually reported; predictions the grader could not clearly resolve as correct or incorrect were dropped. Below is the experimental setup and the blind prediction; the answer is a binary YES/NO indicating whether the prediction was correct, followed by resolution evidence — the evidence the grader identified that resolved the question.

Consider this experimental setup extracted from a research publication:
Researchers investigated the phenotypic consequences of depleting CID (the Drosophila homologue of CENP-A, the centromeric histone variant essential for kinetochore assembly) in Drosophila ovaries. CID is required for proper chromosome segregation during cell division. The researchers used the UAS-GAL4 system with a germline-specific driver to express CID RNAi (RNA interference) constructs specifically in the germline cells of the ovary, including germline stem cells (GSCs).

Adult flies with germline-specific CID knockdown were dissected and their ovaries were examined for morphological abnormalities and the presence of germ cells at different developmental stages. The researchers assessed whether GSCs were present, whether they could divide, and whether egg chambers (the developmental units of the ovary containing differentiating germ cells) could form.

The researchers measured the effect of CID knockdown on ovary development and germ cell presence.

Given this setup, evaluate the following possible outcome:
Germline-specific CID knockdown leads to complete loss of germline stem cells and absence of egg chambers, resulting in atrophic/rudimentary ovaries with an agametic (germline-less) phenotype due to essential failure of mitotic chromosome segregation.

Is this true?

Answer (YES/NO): YES